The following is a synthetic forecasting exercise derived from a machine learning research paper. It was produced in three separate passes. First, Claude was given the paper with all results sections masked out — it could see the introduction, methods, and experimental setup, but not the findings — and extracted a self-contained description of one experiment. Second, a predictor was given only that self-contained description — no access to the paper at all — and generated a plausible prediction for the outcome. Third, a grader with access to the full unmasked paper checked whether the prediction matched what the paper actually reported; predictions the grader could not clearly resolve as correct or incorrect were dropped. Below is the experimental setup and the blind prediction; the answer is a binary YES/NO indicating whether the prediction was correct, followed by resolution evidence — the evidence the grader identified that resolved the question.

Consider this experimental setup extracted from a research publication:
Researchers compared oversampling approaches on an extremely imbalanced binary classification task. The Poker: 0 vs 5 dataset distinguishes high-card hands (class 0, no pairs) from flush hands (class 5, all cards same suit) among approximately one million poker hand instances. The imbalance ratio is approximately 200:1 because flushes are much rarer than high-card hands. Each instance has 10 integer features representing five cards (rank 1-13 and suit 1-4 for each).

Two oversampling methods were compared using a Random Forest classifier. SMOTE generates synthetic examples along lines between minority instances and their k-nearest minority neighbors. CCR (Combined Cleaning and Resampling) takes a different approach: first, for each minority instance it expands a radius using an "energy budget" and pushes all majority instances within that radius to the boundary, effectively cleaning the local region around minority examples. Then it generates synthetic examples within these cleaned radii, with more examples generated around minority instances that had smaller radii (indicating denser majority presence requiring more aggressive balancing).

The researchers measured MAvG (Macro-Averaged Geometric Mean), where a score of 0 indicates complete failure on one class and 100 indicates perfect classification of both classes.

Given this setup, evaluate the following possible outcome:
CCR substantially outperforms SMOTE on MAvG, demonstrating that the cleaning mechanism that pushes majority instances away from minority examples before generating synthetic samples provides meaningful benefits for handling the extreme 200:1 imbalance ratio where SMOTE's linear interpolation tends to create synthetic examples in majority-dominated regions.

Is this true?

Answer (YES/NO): YES